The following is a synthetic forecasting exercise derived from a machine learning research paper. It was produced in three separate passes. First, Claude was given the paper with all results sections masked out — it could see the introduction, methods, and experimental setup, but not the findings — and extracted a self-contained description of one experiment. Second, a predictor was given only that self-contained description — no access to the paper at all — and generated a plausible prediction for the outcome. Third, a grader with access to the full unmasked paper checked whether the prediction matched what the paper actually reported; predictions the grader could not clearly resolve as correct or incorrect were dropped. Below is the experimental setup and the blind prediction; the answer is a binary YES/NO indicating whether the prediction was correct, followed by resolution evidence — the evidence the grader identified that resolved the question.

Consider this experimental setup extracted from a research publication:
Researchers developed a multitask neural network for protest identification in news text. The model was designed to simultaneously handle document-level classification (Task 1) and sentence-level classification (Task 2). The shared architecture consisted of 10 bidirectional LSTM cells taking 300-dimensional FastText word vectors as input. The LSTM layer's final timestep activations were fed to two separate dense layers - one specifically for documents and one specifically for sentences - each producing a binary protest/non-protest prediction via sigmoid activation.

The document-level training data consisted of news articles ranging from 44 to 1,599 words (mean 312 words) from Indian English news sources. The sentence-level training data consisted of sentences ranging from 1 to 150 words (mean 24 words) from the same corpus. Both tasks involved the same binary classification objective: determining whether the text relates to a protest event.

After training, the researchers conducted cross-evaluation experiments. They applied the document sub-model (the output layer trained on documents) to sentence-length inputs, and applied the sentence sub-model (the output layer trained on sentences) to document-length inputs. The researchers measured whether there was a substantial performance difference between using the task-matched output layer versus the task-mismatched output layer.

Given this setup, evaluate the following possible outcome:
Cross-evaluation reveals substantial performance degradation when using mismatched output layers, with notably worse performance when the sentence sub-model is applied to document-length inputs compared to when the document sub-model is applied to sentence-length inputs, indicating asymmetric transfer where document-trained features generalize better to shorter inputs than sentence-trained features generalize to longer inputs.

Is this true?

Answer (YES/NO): NO